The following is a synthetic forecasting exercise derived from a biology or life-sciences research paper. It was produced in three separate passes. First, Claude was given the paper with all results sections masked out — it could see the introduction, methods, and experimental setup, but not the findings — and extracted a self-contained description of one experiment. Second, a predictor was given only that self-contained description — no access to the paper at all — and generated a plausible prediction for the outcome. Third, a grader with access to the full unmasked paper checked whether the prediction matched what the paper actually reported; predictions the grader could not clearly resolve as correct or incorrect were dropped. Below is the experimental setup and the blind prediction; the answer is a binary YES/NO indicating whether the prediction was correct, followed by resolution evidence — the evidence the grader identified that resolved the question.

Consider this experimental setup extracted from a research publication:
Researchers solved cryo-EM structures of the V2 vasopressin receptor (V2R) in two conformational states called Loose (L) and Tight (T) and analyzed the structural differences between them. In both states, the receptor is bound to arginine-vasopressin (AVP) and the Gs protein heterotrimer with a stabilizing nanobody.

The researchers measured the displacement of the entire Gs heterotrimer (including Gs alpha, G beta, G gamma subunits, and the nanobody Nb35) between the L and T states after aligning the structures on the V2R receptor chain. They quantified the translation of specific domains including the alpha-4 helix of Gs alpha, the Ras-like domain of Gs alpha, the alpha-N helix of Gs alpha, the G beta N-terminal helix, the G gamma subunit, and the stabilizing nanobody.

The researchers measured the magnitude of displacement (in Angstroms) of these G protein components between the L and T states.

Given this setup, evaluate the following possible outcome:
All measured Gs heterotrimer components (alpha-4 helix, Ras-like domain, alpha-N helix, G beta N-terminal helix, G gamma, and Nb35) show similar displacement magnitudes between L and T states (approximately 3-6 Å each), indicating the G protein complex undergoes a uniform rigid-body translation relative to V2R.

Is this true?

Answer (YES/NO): NO